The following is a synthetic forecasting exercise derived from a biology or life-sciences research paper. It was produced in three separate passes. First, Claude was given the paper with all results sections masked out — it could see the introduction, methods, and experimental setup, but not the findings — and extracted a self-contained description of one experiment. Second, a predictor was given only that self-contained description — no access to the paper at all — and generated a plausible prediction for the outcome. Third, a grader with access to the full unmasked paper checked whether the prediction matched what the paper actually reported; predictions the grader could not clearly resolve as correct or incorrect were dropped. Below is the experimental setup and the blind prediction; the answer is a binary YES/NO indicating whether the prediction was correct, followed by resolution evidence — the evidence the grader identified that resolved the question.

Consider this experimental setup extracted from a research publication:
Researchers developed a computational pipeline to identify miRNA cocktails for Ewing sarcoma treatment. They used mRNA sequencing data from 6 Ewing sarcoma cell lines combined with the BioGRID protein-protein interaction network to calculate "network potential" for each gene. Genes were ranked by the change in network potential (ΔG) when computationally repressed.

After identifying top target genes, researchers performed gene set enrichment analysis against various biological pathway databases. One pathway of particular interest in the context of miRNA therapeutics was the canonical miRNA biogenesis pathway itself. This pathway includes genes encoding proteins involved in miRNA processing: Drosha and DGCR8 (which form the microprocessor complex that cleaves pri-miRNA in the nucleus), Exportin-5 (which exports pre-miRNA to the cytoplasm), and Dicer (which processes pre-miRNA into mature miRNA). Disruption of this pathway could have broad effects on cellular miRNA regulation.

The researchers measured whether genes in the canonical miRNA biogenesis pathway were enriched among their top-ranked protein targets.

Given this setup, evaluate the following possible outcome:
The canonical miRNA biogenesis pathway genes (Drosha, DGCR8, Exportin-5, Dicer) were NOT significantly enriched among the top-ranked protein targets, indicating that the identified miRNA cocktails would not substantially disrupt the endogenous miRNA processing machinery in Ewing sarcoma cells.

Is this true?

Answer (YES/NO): NO